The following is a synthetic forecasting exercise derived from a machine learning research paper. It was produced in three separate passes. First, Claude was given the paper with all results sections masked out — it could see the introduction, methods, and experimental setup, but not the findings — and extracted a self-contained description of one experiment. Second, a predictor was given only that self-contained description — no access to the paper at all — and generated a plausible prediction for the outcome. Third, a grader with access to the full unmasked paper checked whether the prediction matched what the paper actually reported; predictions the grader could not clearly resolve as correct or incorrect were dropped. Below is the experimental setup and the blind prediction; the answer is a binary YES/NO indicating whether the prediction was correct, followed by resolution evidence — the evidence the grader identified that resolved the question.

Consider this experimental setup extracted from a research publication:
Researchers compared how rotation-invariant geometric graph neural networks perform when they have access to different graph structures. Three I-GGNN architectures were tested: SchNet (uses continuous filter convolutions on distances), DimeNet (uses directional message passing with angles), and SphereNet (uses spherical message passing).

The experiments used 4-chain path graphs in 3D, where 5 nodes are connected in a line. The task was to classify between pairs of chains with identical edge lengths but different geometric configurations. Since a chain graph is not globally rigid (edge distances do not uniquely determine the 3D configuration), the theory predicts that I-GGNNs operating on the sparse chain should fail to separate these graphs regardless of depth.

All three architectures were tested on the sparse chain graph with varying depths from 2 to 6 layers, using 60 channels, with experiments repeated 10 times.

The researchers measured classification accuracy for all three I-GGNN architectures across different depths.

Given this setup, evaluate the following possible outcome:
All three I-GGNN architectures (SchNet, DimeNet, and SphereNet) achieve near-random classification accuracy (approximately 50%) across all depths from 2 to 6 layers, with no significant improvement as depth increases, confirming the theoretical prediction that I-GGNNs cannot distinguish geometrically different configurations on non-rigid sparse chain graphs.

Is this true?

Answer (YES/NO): YES